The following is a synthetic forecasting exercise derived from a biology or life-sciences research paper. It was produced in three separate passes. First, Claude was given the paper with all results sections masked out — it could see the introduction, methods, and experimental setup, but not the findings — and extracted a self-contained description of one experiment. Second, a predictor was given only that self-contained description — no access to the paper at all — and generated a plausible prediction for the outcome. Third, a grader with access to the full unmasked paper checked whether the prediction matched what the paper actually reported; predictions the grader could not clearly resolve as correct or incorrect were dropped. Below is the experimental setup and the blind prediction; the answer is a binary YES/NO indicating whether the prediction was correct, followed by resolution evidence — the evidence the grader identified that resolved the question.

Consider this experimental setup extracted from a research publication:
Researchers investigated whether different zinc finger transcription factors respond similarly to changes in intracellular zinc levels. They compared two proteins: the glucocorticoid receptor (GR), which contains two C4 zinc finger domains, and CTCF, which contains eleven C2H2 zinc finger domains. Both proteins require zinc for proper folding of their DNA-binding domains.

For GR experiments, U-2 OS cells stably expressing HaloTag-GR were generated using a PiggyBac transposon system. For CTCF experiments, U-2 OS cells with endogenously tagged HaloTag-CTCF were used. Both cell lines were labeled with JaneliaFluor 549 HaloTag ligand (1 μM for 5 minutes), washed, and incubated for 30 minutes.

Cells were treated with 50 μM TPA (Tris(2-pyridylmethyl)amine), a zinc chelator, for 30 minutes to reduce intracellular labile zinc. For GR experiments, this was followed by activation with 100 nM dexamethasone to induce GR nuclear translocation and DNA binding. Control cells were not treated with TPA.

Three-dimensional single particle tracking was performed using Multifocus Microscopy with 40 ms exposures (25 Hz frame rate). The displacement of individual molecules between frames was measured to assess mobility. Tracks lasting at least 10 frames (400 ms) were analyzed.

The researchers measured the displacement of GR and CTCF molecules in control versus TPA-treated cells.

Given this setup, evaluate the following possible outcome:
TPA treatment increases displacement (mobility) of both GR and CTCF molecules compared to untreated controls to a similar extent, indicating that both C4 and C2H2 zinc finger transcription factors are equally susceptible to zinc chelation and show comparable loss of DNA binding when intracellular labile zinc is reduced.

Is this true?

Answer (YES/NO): NO